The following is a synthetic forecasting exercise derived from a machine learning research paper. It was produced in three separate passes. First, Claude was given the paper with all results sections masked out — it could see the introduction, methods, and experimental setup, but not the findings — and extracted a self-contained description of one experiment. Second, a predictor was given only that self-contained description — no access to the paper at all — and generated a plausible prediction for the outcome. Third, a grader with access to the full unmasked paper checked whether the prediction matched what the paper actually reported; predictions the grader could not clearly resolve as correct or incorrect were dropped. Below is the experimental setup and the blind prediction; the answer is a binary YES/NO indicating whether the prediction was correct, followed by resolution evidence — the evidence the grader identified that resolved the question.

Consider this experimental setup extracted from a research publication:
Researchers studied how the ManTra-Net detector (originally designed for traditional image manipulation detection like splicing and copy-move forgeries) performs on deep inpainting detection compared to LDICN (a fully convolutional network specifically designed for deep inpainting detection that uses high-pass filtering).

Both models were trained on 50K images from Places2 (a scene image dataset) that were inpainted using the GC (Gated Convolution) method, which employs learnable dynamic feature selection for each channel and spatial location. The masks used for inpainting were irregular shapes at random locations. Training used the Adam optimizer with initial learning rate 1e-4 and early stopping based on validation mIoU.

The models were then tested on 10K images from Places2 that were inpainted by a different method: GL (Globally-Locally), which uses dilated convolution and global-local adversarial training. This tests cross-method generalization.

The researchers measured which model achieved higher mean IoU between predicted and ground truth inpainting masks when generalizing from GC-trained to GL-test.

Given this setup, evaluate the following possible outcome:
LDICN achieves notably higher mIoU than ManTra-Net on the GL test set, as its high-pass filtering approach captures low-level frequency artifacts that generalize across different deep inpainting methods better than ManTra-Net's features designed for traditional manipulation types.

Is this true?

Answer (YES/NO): NO